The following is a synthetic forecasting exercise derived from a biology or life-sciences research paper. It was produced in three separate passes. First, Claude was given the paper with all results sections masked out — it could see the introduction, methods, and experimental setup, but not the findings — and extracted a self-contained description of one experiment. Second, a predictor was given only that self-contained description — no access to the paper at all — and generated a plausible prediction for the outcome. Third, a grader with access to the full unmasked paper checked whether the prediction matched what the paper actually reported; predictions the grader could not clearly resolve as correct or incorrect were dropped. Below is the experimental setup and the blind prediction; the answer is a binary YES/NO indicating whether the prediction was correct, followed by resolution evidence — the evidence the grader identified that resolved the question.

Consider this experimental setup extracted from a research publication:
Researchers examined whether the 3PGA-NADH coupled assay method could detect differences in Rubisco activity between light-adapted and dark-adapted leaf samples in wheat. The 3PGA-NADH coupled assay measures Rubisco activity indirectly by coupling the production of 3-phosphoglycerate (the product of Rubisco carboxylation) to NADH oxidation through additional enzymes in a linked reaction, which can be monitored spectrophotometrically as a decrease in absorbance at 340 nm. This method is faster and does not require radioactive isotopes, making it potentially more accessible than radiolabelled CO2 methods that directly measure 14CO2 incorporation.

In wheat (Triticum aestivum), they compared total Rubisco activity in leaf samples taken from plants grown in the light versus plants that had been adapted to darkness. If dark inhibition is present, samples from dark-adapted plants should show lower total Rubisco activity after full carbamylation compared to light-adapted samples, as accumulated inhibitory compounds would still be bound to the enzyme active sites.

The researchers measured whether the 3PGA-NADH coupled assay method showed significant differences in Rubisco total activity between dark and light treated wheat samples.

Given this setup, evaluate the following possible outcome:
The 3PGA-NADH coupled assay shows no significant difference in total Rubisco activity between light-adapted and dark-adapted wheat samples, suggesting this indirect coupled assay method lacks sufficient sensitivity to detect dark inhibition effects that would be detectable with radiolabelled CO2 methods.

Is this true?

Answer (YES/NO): YES